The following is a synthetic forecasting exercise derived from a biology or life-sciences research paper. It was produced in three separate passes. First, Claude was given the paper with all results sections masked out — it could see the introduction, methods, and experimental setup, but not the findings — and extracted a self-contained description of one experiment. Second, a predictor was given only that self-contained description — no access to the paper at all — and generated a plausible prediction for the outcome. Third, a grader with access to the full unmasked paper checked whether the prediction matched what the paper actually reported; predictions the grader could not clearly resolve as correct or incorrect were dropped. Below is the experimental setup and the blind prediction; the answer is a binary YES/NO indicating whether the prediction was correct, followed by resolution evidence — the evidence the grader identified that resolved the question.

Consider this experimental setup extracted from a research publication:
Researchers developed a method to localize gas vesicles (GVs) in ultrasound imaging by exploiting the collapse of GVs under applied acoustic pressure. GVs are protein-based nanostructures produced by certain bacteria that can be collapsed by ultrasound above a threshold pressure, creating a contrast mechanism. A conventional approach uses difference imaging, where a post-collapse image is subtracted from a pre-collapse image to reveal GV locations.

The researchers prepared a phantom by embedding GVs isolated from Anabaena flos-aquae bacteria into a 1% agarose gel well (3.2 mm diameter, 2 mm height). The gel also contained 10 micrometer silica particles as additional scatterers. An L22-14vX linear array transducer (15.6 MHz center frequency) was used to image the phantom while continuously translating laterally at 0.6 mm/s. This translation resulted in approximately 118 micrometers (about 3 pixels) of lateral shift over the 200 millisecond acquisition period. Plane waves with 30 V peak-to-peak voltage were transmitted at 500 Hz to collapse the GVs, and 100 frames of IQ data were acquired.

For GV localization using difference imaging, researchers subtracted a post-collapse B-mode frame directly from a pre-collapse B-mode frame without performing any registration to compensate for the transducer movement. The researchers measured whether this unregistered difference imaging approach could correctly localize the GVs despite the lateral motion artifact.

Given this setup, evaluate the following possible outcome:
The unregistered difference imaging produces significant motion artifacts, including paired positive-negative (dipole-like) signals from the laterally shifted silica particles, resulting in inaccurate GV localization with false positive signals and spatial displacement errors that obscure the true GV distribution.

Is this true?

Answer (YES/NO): NO